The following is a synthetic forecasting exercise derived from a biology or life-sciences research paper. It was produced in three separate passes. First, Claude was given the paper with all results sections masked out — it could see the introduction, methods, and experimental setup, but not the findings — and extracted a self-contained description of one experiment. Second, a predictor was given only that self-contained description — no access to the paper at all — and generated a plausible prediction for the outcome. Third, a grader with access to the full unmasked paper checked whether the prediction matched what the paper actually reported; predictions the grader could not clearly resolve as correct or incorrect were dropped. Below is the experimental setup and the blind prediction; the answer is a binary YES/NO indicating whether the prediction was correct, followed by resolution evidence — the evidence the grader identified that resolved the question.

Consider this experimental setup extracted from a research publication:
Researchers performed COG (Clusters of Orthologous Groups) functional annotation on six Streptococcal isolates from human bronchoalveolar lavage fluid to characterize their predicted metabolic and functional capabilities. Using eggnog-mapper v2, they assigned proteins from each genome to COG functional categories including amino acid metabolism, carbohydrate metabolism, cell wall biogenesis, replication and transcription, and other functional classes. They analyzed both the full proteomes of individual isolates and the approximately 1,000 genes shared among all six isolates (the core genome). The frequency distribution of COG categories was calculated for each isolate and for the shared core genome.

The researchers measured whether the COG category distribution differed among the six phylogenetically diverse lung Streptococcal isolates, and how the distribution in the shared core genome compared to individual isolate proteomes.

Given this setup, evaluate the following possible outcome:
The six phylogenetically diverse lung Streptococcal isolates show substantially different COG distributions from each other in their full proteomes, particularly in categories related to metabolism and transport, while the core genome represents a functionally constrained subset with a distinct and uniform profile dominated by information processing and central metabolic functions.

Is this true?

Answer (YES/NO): NO